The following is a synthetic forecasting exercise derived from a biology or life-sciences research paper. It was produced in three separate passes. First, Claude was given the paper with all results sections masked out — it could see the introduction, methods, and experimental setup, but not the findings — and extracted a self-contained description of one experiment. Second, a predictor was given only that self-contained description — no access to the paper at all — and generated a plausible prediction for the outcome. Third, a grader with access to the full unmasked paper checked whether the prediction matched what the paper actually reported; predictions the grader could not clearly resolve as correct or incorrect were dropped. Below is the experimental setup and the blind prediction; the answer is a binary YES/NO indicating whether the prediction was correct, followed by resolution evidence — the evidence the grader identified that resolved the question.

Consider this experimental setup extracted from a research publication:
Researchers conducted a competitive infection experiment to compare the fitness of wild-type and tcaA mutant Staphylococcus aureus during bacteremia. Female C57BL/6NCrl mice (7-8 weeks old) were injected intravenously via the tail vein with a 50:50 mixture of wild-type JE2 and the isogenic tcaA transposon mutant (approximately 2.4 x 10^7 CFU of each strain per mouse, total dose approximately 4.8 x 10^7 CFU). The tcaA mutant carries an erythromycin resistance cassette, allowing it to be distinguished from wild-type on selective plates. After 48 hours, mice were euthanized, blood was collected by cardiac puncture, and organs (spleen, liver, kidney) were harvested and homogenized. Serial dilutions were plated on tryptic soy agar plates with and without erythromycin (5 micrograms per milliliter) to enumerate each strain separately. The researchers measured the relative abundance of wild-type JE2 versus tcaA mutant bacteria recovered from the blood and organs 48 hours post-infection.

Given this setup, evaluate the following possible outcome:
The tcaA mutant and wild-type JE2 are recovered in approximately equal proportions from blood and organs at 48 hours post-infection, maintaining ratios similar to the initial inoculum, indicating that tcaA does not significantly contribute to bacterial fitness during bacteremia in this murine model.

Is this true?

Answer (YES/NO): NO